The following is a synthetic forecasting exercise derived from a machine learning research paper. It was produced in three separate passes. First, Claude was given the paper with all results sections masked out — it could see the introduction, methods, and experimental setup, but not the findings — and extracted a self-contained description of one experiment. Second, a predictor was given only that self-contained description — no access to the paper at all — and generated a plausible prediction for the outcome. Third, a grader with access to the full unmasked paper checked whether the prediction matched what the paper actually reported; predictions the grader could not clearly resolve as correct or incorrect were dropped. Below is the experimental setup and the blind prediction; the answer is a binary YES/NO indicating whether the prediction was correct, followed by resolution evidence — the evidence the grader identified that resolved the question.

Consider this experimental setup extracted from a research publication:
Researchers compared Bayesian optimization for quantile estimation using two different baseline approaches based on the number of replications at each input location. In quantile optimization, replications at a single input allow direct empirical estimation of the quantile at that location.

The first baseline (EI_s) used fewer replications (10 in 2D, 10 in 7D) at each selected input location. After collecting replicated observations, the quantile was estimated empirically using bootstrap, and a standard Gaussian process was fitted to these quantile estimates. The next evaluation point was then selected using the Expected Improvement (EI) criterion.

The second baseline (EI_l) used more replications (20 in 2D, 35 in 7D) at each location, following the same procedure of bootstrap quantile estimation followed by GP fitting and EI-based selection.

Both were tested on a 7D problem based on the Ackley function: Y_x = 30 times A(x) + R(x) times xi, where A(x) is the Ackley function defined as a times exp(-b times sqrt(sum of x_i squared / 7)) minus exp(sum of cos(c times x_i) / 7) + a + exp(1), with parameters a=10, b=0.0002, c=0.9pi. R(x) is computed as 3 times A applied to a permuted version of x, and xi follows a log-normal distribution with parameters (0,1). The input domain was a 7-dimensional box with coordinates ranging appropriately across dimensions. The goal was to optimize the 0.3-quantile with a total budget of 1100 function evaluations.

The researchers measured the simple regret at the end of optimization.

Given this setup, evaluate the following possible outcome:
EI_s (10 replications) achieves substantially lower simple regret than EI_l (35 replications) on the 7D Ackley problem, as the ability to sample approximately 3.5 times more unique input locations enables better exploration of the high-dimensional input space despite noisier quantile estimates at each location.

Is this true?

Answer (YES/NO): NO